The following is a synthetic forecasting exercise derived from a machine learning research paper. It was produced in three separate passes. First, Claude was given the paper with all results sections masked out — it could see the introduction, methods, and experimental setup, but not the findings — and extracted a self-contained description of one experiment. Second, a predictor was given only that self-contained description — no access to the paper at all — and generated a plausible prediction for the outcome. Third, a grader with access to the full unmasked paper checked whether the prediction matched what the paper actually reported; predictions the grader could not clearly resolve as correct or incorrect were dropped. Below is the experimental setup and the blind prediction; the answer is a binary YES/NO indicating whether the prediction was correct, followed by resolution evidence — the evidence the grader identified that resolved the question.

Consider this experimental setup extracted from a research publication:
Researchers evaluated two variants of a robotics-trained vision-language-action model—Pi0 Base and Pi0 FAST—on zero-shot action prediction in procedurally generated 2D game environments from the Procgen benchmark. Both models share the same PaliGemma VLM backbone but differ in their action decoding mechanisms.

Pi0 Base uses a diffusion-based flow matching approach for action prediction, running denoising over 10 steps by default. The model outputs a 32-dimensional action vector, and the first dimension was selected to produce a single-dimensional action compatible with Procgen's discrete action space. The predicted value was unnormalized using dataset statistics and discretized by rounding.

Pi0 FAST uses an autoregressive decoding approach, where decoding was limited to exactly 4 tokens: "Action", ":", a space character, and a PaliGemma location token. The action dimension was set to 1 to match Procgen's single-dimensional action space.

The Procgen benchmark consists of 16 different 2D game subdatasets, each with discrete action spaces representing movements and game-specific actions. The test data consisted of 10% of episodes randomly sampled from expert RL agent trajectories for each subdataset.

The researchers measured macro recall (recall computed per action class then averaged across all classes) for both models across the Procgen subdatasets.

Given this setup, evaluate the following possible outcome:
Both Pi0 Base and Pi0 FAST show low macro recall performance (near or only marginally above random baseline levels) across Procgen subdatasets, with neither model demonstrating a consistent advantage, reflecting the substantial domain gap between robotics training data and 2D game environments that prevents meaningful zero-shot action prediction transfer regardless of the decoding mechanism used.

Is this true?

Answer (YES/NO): NO